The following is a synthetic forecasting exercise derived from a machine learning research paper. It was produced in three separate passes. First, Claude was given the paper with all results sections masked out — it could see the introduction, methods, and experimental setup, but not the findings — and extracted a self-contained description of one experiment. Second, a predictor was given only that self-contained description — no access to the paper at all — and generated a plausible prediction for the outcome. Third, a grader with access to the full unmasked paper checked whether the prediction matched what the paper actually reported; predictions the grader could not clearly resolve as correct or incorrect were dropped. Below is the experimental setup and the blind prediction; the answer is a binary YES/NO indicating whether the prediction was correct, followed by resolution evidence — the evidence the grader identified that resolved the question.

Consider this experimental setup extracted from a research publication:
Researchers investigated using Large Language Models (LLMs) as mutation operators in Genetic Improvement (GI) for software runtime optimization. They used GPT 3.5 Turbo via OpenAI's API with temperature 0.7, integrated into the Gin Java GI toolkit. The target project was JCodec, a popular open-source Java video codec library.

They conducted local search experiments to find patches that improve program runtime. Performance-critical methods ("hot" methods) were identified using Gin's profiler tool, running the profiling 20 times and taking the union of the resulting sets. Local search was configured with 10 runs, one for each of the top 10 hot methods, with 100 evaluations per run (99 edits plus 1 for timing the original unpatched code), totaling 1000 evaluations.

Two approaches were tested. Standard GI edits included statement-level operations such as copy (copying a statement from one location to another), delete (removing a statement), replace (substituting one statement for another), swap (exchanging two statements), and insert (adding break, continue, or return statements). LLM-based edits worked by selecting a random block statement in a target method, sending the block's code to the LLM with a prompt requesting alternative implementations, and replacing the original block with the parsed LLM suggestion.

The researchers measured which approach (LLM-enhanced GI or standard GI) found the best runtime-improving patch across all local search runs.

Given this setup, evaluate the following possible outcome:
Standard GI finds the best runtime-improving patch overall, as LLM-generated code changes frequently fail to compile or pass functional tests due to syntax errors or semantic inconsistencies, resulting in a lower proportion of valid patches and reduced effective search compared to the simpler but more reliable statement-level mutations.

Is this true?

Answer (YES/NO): NO